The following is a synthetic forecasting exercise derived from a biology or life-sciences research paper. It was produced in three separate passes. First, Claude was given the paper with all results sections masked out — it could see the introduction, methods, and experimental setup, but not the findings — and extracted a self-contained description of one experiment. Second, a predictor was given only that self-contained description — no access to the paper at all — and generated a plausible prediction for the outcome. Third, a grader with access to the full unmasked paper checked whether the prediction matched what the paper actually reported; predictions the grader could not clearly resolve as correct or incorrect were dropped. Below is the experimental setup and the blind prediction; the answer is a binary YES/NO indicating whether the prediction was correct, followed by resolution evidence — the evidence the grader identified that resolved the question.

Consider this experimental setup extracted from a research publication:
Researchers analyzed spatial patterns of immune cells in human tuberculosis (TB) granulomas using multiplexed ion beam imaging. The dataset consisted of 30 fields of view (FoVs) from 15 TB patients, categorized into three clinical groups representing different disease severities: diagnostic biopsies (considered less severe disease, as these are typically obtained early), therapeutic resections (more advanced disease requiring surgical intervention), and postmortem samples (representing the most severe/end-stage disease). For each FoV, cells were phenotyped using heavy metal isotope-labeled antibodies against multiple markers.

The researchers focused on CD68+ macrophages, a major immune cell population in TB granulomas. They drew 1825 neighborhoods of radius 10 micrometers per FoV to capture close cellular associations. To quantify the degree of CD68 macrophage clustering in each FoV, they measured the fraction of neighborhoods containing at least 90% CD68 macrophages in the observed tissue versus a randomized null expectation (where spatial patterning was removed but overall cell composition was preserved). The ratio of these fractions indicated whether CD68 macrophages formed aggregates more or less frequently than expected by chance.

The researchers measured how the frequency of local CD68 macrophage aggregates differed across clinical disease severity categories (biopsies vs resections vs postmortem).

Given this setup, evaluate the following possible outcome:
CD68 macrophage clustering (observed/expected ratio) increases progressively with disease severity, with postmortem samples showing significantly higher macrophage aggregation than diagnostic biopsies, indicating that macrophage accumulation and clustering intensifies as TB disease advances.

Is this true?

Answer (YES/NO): YES